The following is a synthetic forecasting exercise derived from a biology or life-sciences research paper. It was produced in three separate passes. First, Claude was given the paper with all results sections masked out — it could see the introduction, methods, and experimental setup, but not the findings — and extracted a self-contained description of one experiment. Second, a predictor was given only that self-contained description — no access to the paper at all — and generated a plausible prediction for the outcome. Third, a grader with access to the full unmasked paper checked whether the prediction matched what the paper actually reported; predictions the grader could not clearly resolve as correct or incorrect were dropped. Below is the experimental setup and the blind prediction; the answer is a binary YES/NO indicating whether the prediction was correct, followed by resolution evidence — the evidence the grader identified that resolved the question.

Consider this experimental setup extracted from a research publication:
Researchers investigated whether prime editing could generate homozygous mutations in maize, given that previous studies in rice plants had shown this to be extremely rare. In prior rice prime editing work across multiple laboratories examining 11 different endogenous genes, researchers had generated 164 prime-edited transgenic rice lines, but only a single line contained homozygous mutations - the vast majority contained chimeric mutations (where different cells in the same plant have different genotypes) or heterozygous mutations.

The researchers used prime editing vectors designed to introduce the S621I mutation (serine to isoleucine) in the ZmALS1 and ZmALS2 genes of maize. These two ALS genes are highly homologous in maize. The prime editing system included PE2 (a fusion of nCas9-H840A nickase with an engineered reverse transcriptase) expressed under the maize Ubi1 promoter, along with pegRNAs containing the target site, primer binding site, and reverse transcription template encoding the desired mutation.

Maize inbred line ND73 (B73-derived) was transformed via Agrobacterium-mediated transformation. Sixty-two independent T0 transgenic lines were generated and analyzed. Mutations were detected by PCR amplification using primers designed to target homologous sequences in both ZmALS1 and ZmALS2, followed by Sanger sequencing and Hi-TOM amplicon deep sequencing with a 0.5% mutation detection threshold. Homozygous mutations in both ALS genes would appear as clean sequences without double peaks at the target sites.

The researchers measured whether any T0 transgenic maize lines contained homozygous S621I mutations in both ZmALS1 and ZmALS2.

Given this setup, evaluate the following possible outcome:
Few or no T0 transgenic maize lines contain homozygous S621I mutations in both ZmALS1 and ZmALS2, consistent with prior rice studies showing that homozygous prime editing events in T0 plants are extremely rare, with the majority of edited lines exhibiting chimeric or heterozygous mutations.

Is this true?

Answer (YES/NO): NO